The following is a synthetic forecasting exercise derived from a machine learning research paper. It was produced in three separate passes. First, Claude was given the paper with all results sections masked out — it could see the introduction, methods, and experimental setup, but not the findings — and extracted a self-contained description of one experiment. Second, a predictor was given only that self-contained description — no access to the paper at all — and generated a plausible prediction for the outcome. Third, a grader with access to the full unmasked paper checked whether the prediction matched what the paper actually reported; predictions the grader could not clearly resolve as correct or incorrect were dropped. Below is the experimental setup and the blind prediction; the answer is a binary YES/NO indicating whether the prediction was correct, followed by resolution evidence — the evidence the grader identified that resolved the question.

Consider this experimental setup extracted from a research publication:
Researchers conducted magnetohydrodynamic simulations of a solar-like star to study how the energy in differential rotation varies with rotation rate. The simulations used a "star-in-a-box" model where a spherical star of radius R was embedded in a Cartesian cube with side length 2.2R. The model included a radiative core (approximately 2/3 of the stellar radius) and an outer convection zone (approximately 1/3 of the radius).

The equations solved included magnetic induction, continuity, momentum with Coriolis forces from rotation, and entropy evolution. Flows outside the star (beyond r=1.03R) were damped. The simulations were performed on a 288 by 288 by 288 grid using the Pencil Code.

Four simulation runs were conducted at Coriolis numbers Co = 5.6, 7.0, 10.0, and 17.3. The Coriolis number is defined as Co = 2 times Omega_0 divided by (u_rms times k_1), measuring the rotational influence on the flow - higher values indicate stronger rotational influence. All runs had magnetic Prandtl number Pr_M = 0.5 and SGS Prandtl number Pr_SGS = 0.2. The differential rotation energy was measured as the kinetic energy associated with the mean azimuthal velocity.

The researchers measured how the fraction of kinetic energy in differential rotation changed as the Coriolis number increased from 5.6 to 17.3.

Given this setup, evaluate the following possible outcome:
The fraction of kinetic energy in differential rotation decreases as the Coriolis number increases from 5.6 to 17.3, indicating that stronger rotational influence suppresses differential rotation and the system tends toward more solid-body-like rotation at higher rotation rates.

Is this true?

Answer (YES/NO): NO